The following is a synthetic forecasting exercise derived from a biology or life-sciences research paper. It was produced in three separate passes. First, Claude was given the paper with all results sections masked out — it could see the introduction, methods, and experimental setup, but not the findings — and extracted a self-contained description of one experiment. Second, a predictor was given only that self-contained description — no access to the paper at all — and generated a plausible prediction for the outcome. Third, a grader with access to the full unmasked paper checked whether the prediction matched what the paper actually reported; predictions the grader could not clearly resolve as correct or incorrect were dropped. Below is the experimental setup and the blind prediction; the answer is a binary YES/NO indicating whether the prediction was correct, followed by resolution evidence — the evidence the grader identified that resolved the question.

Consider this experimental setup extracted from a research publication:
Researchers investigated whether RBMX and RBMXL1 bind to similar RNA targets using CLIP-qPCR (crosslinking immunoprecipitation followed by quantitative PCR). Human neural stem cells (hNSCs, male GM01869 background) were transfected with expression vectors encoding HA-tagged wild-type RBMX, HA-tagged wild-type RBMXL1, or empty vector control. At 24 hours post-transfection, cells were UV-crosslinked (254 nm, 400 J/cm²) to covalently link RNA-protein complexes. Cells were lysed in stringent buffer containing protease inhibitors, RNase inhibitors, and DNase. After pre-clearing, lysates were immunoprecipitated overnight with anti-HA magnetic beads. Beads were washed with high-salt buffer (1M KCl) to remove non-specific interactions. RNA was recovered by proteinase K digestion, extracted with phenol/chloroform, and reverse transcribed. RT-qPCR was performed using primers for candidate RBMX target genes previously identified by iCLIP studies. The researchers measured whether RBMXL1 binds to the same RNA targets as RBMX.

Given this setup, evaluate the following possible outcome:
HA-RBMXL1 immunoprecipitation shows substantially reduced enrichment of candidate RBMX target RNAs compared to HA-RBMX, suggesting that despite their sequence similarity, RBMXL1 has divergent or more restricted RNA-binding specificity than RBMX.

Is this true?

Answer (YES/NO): NO